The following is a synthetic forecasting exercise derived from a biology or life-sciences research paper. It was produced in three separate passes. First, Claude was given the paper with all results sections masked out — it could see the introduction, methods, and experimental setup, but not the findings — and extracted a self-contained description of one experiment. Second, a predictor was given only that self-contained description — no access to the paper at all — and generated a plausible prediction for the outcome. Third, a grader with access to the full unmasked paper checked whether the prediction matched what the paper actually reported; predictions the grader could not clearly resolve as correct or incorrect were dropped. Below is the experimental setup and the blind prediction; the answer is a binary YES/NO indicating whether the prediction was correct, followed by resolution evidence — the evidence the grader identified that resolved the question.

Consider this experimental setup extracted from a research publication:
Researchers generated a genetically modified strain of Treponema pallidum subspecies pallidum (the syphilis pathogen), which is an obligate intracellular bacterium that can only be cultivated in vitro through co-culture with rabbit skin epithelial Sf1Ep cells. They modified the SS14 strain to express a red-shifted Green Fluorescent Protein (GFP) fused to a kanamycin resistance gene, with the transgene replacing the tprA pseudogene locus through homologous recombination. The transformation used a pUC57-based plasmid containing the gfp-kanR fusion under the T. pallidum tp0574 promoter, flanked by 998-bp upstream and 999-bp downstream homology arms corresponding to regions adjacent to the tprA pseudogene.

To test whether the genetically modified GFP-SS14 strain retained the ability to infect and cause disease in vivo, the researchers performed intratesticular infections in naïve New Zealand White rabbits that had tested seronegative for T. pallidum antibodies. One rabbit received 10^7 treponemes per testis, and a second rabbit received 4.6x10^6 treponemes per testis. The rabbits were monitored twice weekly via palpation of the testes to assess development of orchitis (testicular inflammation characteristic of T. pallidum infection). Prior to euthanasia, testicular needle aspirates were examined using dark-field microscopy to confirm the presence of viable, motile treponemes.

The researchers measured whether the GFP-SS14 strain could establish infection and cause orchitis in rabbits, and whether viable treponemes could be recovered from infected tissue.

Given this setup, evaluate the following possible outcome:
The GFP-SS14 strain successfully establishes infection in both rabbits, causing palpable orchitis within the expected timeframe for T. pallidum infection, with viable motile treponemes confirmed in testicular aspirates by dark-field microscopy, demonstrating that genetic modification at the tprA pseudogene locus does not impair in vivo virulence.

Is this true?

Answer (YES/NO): YES